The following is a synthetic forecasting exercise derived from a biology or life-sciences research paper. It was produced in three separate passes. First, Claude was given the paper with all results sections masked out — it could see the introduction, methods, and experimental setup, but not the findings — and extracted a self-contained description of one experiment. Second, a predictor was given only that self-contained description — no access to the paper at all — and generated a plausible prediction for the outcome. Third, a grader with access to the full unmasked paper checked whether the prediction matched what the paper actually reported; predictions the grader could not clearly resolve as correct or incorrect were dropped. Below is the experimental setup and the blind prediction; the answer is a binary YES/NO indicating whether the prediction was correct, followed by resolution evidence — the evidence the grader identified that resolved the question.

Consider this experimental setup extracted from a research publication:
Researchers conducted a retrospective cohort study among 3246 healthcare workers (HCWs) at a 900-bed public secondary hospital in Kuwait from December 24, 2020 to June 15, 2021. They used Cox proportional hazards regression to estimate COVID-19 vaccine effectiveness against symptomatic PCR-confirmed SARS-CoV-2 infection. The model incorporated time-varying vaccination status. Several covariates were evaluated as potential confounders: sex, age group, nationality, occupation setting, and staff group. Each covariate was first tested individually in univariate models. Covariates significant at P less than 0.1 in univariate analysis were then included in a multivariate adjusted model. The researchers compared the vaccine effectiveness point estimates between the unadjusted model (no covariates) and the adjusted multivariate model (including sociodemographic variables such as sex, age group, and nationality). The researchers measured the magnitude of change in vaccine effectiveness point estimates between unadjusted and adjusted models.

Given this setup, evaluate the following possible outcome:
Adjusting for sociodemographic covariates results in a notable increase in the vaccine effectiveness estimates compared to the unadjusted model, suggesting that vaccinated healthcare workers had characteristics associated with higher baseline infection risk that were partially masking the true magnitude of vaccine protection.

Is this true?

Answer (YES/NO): NO